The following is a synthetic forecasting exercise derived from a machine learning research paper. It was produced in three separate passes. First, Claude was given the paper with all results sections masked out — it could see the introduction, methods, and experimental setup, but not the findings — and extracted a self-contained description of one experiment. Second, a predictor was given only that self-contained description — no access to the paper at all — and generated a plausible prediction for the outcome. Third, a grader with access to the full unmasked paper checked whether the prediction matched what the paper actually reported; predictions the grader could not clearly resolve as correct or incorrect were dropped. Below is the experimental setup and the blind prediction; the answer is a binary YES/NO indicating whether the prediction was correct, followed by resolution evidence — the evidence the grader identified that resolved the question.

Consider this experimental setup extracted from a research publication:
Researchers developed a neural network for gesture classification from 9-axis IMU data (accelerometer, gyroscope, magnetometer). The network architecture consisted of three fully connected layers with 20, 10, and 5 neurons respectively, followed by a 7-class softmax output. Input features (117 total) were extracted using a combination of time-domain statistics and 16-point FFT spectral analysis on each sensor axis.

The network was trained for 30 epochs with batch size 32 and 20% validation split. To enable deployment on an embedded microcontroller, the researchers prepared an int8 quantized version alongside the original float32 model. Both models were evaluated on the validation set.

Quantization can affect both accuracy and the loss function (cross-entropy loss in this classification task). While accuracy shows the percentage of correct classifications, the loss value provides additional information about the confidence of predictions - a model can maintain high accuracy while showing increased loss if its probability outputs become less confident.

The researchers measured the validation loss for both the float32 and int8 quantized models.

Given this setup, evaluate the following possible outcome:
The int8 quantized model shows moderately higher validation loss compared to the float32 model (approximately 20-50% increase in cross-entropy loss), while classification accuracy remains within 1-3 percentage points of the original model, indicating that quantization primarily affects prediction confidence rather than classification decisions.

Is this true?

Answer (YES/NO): NO